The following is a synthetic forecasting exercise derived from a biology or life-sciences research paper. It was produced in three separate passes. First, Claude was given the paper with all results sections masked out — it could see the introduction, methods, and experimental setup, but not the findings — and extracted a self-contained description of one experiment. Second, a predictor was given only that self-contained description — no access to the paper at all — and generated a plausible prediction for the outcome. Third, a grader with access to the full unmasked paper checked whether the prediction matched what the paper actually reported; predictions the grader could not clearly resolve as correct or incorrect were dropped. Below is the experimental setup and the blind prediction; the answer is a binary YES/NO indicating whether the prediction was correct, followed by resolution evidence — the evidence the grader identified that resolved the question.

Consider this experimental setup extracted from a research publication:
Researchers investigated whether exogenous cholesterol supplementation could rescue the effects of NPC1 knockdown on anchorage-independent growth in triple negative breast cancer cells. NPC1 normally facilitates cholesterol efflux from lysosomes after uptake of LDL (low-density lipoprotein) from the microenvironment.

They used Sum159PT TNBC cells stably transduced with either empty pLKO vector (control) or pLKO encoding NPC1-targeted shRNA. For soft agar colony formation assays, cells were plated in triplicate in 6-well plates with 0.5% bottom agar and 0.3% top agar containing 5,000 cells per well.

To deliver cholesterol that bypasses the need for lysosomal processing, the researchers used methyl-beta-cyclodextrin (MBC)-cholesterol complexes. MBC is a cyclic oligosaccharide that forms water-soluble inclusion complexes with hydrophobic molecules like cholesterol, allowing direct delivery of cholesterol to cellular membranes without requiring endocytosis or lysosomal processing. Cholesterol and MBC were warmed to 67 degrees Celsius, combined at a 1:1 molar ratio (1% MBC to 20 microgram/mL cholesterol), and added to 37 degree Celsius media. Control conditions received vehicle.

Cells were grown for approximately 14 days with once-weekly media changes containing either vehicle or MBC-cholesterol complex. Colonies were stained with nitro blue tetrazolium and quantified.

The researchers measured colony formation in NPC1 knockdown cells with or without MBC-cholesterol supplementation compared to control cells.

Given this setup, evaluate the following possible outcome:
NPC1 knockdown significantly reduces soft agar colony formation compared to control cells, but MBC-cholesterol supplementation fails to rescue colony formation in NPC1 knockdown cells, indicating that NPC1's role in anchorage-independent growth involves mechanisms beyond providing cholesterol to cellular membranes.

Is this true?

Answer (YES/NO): YES